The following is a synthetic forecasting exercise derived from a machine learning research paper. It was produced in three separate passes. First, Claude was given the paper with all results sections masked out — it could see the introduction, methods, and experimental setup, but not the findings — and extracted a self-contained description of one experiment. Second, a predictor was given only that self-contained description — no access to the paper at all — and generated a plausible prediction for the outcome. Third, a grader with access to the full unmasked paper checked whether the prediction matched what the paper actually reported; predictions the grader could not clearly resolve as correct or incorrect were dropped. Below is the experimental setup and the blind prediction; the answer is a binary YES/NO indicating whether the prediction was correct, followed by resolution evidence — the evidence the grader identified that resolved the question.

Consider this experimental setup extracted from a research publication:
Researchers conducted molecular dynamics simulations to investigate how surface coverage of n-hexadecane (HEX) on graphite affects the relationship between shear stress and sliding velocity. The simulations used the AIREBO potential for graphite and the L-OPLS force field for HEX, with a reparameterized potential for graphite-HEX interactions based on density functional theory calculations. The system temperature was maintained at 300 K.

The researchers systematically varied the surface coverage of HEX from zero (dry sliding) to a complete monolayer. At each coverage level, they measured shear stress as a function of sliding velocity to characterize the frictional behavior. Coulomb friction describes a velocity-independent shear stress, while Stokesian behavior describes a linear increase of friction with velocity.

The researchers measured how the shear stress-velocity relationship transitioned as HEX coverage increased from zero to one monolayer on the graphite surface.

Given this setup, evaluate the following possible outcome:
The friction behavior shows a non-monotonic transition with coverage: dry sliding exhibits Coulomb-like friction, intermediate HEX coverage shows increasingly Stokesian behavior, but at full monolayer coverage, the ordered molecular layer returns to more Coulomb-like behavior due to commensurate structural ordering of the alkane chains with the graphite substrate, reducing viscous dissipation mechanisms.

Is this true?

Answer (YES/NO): YES